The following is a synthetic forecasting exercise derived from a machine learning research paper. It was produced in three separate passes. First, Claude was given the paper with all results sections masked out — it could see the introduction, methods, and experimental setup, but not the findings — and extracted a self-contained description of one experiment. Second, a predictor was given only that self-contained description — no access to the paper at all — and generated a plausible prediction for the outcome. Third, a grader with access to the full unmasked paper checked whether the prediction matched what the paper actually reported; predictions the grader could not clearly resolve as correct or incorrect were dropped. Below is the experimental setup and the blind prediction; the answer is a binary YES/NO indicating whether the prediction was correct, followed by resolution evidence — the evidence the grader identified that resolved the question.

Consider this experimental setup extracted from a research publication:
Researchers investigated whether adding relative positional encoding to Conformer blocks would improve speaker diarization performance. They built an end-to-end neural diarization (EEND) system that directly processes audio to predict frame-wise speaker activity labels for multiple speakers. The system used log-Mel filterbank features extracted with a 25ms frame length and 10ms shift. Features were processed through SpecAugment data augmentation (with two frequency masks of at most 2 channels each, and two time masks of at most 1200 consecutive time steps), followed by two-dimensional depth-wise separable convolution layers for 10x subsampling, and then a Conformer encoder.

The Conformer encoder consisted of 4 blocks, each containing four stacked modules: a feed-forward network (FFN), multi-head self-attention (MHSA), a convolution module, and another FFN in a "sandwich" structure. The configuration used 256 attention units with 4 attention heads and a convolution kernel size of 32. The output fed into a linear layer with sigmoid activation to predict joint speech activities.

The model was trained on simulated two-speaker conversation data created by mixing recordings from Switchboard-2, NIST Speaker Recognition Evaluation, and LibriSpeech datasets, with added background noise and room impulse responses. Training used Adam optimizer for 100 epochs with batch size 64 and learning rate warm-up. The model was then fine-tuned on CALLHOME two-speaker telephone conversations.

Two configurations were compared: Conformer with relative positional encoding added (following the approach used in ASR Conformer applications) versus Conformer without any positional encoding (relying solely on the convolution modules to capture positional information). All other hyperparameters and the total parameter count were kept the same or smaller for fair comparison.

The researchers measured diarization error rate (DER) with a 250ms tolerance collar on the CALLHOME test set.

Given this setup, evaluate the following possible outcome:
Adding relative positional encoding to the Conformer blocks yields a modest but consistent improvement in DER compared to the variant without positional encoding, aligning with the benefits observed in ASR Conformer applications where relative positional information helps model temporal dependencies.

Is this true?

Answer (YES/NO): NO